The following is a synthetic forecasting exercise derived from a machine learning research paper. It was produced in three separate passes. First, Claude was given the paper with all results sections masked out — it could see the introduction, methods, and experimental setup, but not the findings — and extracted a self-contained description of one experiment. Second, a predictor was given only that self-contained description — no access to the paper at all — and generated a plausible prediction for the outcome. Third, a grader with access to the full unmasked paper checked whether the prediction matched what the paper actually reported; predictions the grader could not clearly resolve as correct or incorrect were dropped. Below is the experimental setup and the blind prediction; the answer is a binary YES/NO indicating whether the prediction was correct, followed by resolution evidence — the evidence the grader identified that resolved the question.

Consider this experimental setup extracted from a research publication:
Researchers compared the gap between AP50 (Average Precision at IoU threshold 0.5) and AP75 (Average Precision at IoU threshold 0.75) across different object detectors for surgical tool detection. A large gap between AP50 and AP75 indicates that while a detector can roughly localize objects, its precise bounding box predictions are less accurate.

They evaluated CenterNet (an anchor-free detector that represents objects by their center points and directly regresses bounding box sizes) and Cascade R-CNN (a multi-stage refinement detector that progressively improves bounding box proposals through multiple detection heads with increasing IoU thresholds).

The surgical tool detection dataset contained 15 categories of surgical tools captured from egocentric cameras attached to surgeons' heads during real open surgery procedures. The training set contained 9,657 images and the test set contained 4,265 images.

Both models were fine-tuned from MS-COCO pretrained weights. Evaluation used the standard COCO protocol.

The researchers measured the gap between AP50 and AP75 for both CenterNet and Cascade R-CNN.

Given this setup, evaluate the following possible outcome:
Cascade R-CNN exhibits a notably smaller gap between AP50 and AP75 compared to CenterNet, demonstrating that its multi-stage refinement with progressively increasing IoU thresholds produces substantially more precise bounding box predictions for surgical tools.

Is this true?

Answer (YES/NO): NO